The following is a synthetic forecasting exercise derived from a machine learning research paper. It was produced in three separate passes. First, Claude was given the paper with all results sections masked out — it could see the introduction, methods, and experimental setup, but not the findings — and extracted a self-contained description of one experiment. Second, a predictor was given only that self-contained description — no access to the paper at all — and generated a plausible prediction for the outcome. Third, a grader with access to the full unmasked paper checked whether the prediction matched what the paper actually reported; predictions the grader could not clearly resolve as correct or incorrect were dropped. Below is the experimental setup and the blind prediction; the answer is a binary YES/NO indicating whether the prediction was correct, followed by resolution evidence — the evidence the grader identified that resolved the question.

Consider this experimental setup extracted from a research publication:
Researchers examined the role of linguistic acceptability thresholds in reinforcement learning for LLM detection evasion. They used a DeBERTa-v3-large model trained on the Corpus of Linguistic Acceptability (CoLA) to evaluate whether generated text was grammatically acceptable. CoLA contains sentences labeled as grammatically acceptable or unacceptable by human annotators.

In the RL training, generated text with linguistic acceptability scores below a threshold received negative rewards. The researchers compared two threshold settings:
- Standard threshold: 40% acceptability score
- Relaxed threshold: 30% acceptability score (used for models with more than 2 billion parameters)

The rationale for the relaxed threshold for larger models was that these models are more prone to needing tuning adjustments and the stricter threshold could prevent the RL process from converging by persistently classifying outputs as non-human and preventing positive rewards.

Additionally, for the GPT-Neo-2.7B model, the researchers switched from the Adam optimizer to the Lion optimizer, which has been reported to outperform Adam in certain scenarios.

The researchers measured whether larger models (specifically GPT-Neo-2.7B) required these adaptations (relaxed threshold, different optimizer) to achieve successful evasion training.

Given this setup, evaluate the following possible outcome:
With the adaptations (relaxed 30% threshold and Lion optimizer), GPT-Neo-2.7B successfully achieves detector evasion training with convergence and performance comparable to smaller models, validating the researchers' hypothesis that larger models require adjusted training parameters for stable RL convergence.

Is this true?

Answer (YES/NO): NO